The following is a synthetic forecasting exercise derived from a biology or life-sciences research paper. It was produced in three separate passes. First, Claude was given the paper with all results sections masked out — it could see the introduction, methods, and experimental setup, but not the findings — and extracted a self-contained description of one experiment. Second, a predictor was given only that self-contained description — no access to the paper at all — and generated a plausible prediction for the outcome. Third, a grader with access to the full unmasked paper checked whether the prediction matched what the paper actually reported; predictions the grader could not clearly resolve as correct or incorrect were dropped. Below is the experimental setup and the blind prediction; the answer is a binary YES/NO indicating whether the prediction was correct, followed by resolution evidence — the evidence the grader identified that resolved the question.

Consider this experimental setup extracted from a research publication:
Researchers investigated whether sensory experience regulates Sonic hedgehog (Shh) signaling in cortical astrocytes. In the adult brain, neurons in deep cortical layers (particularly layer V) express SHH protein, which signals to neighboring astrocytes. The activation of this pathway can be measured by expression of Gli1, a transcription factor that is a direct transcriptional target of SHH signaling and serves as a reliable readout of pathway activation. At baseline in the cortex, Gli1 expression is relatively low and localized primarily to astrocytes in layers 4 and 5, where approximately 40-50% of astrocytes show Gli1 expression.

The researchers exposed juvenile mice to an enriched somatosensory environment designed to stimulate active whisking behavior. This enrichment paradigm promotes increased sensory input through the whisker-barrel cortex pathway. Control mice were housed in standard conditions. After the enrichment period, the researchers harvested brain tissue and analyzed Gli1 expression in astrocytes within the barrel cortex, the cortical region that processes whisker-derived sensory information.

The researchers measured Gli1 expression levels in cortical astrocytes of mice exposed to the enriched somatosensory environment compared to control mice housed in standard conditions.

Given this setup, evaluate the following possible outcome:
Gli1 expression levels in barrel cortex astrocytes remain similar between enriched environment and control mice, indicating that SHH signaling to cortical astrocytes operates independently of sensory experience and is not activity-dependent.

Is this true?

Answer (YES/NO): NO